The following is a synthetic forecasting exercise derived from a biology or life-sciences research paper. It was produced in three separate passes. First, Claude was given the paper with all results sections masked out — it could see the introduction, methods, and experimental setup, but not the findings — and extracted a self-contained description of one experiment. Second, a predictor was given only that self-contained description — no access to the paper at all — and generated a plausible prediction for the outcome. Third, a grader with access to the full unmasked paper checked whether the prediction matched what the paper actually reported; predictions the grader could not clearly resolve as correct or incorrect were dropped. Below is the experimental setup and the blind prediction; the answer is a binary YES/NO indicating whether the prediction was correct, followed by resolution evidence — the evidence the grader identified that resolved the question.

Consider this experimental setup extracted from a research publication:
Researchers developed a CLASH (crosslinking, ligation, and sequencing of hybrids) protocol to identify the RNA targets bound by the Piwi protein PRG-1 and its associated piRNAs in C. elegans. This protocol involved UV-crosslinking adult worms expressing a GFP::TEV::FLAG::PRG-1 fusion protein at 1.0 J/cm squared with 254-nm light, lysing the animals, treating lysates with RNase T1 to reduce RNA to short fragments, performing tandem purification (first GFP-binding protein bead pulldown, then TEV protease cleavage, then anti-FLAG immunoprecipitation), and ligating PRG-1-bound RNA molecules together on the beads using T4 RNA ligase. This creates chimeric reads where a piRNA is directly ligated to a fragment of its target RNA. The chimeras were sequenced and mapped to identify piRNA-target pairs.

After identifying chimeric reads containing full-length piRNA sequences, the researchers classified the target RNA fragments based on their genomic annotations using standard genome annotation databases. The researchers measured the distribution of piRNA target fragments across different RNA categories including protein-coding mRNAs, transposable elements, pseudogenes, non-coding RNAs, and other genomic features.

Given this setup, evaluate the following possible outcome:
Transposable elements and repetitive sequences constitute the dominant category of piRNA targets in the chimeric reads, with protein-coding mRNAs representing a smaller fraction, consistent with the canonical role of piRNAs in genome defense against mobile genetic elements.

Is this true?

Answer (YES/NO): NO